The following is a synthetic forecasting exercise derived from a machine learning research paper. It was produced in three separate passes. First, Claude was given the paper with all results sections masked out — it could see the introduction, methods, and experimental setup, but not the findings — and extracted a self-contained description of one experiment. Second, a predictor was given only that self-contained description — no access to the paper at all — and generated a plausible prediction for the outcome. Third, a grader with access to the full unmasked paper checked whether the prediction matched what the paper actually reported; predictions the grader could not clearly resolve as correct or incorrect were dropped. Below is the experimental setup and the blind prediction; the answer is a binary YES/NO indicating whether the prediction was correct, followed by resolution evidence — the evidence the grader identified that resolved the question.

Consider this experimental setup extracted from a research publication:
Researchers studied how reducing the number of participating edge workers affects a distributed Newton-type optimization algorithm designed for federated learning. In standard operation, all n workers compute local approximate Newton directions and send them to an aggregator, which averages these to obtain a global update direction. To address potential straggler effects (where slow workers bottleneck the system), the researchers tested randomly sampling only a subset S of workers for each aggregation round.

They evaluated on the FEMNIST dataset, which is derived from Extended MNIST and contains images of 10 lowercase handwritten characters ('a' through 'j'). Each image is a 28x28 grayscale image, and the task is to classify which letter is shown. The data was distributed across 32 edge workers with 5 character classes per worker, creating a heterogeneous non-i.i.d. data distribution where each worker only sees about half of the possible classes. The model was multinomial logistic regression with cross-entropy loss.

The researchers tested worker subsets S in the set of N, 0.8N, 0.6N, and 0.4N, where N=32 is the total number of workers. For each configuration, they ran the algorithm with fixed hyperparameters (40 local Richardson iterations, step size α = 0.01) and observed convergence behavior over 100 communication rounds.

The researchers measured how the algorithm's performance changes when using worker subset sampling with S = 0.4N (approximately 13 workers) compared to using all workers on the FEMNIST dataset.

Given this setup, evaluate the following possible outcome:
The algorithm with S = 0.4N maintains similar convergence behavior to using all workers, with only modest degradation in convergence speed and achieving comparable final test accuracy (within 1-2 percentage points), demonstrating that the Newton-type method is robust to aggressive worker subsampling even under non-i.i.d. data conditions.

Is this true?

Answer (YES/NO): NO